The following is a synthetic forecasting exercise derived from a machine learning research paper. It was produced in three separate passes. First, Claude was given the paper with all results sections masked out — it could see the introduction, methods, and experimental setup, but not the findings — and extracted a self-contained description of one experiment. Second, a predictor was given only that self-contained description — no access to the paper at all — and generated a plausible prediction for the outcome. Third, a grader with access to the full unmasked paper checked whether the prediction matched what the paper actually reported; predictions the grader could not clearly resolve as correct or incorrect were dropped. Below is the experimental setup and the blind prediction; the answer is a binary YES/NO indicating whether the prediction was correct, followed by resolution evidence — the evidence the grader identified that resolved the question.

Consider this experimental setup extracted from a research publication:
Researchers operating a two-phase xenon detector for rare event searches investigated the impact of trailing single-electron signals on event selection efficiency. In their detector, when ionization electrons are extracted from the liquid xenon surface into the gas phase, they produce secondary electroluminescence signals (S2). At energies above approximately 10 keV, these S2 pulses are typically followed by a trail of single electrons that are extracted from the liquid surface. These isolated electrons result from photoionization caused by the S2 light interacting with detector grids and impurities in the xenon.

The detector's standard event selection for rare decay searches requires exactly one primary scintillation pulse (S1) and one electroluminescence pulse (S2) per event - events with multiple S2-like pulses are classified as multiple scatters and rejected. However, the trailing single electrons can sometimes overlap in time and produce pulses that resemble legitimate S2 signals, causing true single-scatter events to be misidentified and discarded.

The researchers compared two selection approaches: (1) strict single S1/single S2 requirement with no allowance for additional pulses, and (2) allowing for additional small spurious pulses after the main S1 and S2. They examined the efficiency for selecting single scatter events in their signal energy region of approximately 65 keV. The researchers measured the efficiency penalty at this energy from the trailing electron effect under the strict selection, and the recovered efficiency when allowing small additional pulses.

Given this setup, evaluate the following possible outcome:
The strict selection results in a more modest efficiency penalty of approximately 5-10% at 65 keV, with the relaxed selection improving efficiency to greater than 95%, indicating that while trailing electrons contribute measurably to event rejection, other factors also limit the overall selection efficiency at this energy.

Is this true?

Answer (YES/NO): NO